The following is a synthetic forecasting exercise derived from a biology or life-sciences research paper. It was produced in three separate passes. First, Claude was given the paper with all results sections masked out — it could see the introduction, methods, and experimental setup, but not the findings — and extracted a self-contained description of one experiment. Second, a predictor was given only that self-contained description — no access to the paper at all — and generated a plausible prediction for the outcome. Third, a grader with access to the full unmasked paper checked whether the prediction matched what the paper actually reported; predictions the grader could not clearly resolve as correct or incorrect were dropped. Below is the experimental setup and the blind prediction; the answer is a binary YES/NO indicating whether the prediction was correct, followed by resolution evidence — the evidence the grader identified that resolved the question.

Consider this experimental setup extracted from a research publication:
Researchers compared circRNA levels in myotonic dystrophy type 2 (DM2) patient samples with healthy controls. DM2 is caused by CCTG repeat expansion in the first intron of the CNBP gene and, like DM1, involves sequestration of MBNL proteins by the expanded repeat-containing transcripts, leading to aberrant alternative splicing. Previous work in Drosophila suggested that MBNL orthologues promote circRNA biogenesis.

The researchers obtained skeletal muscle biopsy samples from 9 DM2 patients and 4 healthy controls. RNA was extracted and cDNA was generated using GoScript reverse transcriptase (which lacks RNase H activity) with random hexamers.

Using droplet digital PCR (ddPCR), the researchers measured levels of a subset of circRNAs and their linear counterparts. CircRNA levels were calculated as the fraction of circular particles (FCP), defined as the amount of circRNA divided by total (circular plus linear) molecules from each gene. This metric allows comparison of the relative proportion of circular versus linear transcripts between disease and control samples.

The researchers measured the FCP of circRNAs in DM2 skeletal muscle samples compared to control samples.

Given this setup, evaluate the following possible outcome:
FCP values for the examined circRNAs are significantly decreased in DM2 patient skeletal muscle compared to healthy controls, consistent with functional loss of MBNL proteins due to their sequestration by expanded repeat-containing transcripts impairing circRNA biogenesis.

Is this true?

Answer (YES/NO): NO